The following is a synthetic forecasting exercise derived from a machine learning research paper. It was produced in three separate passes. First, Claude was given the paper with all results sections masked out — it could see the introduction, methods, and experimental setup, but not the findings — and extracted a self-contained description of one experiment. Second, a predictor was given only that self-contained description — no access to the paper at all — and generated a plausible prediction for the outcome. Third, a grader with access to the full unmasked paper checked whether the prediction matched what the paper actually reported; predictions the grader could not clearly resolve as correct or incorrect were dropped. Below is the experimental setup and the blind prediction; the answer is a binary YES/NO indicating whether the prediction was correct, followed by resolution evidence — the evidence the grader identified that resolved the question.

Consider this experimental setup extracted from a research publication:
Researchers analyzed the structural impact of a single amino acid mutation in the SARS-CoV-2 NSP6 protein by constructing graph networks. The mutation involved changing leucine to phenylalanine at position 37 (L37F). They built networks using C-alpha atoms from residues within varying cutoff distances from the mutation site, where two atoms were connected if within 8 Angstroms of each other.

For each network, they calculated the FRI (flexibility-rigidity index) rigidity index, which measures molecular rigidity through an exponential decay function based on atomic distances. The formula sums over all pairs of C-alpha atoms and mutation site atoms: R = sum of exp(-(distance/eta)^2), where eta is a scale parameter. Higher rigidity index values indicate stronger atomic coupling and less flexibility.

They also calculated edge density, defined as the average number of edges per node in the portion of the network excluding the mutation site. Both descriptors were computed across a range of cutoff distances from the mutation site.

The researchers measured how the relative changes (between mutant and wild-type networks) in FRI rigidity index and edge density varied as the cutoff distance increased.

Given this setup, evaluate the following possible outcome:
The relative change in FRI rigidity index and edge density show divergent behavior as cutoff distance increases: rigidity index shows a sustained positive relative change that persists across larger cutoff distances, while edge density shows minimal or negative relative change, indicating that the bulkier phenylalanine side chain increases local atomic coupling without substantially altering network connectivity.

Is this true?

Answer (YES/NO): NO